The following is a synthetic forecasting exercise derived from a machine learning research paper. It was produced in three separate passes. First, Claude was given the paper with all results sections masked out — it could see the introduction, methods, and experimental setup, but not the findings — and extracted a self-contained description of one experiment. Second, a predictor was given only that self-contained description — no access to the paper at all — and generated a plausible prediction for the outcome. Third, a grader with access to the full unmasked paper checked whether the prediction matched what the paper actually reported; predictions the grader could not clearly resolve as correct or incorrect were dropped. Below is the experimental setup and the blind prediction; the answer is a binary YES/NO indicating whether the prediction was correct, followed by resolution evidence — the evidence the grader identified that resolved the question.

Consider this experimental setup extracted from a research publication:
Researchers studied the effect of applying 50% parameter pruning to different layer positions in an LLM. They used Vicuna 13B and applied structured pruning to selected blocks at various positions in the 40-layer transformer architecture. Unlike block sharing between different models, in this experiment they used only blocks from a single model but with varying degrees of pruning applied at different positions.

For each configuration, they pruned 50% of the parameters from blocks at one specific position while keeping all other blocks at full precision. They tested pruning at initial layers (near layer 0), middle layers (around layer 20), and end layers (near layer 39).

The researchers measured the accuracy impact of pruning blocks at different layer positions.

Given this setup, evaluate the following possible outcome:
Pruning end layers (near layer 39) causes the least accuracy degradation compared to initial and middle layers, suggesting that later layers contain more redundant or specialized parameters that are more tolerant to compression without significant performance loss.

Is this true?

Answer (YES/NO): NO